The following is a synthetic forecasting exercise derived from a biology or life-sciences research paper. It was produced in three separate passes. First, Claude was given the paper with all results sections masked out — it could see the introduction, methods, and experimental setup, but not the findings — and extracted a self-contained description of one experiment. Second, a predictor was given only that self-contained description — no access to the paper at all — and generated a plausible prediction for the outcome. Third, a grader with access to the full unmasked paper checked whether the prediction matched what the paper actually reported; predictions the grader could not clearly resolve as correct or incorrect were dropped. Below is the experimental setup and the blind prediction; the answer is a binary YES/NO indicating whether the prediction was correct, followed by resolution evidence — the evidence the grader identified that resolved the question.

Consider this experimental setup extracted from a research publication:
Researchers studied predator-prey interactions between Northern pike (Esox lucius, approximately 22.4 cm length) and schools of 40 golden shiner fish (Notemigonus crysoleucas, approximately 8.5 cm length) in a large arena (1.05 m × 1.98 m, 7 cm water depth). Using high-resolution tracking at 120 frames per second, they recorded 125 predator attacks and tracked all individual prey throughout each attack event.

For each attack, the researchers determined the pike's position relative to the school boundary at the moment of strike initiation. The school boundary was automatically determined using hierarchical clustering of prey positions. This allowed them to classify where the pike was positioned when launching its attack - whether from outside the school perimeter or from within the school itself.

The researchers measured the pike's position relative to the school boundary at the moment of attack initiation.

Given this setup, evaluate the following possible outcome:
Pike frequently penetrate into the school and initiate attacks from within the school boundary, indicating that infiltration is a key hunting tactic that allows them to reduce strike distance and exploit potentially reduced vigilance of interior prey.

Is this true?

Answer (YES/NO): YES